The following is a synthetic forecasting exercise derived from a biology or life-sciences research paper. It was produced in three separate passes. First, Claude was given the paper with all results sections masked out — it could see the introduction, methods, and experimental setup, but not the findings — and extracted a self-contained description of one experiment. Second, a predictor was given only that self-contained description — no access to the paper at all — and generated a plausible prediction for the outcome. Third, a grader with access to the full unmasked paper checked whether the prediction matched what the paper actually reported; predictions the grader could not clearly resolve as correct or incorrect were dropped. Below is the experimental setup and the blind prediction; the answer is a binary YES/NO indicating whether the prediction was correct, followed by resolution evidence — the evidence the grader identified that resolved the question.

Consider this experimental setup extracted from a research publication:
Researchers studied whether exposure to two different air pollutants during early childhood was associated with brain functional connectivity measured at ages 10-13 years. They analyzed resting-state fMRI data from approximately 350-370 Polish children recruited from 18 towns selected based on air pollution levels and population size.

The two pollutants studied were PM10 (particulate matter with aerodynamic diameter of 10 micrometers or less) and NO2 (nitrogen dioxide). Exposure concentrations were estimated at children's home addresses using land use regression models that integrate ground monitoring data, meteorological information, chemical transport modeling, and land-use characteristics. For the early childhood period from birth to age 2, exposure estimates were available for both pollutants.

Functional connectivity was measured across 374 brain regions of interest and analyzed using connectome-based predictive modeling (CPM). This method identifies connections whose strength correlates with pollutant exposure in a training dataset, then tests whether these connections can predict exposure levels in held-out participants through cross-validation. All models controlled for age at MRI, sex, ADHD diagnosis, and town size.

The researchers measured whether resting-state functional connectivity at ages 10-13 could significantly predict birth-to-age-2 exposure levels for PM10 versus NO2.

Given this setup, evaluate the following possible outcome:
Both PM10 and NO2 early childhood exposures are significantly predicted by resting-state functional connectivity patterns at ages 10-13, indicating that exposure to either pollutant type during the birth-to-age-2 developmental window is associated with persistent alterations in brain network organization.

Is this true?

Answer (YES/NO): NO